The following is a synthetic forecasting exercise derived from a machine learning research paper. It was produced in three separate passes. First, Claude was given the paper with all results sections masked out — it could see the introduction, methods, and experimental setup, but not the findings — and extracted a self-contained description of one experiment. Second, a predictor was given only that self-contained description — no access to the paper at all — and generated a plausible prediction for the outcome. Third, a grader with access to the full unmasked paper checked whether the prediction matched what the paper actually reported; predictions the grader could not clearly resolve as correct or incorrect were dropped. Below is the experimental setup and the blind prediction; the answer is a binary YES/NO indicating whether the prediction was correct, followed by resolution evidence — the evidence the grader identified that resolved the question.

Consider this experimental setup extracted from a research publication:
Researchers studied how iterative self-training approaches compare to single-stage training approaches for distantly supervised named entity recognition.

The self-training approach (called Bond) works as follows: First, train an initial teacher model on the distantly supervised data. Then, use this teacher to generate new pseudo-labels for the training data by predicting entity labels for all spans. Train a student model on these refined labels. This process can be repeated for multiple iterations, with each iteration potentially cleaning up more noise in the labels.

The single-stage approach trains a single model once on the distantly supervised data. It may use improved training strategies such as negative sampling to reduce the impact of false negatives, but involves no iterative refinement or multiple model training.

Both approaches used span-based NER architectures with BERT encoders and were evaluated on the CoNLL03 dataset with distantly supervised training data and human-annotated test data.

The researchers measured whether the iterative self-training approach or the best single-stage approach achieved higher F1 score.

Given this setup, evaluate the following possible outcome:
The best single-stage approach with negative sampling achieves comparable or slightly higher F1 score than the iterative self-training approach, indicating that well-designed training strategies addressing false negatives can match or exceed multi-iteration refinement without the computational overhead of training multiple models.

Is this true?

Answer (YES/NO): NO